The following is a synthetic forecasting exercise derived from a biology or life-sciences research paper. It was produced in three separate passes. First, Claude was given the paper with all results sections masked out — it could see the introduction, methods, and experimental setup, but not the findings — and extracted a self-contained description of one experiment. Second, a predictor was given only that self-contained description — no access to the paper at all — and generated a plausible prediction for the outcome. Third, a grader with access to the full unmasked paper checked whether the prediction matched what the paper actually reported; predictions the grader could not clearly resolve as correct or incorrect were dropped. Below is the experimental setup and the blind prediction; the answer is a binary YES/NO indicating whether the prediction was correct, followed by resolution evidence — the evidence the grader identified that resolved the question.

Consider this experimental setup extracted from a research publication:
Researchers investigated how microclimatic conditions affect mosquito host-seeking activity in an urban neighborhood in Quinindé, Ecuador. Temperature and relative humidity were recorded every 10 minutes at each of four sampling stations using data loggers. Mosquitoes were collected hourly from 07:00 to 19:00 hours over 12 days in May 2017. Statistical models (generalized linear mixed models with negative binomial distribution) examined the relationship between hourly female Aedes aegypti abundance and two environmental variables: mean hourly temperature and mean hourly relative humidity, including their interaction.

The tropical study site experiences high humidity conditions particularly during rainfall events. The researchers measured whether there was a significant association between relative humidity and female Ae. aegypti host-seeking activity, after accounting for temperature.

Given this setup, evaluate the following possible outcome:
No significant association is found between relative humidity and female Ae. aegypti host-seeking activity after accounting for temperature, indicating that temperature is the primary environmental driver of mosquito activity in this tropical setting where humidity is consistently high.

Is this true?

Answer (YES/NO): NO